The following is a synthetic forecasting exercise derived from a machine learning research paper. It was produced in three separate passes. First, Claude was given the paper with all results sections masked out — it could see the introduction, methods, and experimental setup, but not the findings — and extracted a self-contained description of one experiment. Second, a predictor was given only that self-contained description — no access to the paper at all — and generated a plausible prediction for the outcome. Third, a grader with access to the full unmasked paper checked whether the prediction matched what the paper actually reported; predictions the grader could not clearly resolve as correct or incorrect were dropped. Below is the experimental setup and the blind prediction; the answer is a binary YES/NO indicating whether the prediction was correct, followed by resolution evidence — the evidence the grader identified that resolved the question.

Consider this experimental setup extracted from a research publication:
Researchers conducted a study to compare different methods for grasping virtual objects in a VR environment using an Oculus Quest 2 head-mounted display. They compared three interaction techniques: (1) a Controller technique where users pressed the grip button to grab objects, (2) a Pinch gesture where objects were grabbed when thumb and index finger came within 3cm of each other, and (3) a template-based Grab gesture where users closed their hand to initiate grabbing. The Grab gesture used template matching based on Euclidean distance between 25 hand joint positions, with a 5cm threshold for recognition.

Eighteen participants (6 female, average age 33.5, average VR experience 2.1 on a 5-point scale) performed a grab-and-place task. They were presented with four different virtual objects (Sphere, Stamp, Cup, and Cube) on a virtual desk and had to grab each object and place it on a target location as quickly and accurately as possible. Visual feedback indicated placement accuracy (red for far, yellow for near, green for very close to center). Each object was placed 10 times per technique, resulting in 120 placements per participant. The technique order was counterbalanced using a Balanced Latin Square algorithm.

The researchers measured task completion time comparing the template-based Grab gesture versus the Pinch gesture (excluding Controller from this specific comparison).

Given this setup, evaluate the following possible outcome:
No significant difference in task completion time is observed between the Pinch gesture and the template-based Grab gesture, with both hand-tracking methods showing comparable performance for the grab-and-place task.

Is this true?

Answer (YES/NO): YES